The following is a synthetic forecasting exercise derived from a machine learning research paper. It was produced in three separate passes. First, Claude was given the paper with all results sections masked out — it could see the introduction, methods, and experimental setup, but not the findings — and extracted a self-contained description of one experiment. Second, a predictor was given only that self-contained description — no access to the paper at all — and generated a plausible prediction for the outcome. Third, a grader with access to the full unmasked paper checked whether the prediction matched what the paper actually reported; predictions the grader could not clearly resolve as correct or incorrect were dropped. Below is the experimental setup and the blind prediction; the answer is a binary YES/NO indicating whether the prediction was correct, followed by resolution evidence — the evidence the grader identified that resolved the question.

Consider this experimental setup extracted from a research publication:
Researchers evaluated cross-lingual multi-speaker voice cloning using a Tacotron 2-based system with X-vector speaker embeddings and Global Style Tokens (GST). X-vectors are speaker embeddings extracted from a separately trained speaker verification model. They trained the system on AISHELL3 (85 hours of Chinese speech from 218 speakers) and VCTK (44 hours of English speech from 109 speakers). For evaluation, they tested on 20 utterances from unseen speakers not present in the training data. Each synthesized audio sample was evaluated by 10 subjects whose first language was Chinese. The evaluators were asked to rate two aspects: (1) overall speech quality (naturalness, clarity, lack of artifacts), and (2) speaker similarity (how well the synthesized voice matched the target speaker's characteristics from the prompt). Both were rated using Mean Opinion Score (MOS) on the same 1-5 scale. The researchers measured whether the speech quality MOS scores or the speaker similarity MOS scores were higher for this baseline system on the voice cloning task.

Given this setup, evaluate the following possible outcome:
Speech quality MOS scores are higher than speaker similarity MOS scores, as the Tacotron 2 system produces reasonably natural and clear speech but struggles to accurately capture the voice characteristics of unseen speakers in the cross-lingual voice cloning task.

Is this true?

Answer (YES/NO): YES